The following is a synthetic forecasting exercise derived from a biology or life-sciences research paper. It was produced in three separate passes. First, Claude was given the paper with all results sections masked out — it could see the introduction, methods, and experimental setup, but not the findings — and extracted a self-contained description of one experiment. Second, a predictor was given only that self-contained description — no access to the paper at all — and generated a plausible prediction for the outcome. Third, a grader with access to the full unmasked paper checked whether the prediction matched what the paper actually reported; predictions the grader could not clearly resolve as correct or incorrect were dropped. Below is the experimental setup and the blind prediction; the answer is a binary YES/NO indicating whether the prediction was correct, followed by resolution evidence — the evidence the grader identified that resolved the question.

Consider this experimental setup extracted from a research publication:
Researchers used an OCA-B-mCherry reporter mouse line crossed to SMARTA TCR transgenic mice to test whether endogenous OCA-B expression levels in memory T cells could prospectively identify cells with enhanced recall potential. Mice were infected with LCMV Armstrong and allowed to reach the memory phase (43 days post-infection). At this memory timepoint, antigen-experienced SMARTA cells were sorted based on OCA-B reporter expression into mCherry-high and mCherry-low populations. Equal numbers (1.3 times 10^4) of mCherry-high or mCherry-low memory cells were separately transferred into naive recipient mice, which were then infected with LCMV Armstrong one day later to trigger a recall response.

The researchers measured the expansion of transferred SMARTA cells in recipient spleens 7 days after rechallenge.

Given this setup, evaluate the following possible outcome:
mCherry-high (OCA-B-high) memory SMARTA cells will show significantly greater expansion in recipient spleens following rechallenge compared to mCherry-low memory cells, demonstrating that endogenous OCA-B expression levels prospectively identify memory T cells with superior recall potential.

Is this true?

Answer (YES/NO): YES